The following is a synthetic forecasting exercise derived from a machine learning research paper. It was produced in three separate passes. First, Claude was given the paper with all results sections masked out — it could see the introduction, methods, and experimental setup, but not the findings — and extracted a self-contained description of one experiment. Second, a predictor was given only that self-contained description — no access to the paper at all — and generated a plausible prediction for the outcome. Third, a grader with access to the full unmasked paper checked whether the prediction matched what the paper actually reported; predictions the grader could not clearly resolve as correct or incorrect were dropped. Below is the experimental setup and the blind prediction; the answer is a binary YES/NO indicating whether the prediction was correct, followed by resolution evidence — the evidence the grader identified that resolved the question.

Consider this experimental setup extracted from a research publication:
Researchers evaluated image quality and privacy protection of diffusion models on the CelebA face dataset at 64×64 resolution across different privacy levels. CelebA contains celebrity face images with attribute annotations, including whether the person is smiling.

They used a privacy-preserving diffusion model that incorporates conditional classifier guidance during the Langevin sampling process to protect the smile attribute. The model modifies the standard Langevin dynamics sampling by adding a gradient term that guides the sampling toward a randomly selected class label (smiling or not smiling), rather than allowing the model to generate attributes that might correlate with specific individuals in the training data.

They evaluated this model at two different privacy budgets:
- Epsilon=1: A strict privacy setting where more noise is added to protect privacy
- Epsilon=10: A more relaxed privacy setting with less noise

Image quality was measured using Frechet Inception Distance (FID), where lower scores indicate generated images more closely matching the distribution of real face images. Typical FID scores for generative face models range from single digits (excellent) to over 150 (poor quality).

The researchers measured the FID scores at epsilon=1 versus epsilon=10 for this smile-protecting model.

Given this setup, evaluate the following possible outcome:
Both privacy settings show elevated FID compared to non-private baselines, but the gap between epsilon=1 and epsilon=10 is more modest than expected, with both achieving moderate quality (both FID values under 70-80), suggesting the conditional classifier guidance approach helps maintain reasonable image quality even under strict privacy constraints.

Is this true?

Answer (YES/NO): NO